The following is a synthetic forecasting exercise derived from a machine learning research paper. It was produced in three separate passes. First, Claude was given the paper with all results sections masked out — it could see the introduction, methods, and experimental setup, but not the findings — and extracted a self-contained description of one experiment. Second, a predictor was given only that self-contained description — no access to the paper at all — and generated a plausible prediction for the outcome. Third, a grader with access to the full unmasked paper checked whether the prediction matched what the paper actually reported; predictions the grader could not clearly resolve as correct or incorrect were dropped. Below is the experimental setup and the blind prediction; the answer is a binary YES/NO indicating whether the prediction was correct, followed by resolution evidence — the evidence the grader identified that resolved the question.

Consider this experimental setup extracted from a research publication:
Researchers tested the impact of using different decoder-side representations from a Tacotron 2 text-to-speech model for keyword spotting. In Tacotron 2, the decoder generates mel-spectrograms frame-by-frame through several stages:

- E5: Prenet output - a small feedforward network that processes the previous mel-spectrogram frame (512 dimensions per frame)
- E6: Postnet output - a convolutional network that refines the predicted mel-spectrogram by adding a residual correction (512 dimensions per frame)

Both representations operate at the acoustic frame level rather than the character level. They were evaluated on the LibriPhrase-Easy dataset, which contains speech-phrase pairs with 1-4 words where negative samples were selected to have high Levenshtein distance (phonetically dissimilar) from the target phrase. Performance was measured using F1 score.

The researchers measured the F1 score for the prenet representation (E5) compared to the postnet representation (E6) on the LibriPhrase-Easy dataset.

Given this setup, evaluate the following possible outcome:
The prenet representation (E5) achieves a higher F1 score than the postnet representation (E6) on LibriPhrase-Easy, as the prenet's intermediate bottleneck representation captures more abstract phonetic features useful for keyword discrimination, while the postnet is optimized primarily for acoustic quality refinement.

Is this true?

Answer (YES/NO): YES